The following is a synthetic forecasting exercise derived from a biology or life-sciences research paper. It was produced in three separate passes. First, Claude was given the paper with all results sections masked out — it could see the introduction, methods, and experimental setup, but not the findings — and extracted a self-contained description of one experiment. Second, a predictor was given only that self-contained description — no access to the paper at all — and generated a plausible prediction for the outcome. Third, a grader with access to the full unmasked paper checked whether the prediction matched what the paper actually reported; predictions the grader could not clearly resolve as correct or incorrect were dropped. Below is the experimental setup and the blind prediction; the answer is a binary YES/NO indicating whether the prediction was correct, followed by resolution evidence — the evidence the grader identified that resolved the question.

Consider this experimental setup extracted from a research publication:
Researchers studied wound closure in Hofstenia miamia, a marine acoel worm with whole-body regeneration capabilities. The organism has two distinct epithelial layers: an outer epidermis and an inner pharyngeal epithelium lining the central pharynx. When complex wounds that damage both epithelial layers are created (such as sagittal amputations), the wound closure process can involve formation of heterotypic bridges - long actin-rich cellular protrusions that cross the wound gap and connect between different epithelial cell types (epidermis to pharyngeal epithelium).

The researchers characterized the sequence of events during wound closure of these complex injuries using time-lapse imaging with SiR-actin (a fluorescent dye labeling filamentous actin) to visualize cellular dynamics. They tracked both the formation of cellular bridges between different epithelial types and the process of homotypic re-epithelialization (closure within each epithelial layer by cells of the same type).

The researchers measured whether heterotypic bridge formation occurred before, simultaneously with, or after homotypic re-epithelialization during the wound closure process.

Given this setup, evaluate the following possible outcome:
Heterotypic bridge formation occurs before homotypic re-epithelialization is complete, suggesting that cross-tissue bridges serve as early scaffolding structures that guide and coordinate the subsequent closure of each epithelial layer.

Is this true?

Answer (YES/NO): YES